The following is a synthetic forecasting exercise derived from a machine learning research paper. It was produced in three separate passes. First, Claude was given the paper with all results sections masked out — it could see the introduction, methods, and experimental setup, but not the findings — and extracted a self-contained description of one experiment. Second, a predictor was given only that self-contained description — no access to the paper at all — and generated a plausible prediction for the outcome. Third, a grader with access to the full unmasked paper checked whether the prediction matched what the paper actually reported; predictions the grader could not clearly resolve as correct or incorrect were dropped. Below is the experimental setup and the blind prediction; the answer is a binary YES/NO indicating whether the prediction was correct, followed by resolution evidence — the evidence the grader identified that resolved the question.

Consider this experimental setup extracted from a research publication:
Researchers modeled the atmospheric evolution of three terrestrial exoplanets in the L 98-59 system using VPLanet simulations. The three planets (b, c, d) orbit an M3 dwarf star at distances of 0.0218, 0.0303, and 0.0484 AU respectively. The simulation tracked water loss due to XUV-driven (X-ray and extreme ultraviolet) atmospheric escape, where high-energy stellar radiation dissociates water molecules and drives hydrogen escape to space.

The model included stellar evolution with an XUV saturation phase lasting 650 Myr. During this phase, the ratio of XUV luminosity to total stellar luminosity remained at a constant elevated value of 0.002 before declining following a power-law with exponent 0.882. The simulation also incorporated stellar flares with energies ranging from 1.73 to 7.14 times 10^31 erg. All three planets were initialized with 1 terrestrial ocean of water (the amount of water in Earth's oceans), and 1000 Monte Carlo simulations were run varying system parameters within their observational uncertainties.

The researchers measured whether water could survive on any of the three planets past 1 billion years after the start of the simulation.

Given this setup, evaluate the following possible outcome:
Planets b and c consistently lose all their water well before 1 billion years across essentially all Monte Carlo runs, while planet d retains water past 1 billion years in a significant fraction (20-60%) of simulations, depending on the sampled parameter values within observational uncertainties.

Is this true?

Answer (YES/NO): NO